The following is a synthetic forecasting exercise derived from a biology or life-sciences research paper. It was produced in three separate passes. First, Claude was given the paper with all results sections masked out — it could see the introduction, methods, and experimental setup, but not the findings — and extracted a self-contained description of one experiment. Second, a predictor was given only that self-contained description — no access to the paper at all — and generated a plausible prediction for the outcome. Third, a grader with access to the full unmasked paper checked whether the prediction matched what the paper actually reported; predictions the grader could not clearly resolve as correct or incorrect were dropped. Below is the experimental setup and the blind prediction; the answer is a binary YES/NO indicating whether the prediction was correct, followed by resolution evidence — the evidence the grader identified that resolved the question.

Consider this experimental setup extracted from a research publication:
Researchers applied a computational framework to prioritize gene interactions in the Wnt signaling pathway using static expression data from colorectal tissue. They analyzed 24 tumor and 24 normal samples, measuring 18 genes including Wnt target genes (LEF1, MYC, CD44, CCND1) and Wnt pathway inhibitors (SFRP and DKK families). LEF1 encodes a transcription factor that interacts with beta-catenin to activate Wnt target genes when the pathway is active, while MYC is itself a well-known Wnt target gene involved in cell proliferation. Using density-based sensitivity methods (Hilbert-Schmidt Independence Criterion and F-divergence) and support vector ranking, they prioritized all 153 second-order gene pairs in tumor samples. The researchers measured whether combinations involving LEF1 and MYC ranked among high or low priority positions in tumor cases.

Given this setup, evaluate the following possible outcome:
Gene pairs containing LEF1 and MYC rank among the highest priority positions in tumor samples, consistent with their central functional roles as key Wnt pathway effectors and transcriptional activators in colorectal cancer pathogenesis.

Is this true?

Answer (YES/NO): NO